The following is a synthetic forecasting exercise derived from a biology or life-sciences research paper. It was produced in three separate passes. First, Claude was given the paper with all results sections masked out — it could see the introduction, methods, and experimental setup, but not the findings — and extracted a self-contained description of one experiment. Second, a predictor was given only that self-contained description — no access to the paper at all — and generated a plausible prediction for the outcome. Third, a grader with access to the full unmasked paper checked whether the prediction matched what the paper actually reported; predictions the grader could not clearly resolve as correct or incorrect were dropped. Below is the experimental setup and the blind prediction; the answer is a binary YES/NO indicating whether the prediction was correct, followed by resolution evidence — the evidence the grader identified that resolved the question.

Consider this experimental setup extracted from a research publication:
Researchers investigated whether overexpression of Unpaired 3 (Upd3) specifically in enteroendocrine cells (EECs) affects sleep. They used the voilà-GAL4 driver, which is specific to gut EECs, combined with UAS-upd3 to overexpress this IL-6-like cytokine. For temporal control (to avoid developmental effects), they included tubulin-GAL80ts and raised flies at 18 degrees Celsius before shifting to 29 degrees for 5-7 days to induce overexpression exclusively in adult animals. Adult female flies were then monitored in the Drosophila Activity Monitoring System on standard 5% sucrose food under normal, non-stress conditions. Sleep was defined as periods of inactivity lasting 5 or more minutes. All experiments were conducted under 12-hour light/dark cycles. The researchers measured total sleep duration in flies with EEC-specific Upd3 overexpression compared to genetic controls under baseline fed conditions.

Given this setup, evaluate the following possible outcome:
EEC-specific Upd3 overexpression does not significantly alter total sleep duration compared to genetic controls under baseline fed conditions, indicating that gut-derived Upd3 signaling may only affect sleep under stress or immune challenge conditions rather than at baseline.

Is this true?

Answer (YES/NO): NO